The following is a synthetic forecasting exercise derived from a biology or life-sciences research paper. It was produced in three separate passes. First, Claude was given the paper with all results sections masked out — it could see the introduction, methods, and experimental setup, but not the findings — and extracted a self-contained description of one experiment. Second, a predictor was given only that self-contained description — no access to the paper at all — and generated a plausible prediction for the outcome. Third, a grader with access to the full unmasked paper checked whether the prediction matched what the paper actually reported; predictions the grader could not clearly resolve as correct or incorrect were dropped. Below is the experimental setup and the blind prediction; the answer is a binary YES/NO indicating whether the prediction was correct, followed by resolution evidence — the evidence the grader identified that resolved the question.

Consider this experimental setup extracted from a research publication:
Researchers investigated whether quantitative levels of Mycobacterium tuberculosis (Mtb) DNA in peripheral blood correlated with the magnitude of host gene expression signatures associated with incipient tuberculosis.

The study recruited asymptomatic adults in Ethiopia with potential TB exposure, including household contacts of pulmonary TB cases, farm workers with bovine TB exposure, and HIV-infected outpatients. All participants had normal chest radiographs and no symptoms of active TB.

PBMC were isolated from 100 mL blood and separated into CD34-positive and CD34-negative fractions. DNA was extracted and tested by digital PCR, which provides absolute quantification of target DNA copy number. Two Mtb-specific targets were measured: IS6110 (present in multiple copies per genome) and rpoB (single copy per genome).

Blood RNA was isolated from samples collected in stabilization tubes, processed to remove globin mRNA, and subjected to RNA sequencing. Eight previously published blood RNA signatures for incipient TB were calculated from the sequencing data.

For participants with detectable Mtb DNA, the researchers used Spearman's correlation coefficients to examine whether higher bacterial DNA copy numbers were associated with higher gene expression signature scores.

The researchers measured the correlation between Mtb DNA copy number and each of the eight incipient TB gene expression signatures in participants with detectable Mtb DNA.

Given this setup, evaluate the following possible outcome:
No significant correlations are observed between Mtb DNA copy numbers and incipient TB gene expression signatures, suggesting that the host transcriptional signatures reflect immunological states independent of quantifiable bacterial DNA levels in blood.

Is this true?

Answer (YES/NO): YES